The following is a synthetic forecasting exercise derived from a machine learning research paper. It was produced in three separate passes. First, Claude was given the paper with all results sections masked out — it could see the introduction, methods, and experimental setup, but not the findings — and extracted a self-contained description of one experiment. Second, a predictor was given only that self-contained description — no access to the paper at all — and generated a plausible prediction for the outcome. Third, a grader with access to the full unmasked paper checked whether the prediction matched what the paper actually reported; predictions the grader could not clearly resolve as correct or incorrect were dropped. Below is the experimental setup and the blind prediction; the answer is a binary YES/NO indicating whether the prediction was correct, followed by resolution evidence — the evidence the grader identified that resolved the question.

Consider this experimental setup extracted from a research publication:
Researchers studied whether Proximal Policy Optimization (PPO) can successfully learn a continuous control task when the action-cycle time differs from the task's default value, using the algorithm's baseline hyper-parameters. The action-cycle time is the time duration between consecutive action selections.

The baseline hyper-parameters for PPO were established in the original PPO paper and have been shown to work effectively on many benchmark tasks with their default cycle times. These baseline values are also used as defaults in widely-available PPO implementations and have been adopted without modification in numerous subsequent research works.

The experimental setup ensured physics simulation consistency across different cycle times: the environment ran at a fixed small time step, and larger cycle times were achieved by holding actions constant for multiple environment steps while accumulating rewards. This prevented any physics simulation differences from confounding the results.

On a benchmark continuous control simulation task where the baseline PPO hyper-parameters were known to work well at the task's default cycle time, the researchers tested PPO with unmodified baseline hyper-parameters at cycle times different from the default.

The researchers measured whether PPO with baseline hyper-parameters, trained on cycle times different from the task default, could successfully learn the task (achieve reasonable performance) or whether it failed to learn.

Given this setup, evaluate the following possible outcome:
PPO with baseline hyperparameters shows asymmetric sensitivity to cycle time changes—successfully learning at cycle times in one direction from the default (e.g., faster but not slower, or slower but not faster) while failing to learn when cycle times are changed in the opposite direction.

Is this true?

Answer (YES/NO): YES